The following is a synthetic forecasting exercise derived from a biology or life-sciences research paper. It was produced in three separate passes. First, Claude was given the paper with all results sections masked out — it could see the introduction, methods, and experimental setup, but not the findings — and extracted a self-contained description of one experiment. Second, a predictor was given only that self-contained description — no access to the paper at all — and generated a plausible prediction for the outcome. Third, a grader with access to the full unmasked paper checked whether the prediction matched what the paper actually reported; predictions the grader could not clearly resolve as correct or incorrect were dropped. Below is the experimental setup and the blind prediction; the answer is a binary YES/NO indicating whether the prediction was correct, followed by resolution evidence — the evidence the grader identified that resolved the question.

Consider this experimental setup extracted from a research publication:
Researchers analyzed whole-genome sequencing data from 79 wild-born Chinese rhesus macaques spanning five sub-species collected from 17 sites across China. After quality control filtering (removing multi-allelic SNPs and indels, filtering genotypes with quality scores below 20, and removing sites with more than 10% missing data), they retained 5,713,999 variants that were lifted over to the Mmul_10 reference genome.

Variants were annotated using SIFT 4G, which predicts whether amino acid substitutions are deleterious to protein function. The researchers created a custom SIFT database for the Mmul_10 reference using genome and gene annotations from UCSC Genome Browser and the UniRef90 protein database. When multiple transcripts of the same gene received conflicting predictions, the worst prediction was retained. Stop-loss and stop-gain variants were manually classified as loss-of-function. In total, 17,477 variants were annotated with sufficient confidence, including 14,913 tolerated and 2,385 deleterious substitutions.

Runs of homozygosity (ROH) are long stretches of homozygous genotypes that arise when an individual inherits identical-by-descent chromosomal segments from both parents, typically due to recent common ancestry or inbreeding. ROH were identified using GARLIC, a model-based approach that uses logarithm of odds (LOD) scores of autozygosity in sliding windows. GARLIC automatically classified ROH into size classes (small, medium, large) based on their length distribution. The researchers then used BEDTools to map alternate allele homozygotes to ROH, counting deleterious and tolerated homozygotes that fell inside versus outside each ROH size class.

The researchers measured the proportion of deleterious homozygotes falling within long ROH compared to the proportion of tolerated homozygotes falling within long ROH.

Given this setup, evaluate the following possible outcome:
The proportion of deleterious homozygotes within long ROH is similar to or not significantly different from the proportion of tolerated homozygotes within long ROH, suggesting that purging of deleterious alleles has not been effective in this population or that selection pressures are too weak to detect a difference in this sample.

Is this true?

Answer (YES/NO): NO